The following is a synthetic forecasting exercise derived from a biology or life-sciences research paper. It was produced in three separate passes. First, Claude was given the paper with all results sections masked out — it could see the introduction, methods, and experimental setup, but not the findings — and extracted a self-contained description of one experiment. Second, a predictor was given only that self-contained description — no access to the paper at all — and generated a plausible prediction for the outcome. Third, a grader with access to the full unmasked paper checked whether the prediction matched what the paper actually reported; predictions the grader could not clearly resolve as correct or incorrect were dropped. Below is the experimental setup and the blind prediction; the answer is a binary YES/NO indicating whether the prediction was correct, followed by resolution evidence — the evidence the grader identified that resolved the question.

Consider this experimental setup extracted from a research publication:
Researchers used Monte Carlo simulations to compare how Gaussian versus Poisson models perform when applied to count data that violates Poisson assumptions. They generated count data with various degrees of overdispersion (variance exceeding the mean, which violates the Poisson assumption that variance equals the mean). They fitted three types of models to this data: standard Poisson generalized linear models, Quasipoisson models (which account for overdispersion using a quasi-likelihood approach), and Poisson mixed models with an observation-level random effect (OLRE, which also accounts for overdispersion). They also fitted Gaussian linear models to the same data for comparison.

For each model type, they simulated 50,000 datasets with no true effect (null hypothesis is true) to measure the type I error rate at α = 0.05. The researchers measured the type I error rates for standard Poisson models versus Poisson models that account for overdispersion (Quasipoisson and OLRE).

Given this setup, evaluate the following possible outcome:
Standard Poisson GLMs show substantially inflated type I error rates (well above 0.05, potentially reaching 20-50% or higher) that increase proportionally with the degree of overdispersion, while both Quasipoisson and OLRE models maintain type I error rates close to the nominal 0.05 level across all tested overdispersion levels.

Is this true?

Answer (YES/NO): NO